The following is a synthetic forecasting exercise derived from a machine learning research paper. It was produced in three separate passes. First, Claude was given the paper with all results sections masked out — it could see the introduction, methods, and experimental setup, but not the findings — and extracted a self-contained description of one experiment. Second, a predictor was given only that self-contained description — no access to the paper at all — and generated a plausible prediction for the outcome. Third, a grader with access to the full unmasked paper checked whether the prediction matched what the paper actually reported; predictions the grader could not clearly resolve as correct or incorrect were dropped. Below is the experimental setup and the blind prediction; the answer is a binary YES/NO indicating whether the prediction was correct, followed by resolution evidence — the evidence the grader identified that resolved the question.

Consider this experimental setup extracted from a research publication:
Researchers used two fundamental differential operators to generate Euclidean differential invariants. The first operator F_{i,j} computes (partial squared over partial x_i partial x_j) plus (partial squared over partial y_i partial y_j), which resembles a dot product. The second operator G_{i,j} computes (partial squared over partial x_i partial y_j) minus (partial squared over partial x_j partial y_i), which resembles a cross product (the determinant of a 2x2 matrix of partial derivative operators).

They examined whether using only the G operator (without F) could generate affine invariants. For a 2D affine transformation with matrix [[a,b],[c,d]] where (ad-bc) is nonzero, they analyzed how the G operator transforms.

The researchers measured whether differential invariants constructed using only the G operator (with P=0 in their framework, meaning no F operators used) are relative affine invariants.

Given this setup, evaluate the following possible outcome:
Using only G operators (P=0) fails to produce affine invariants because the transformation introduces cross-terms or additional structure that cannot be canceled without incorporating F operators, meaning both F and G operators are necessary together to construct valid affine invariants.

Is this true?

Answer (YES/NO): NO